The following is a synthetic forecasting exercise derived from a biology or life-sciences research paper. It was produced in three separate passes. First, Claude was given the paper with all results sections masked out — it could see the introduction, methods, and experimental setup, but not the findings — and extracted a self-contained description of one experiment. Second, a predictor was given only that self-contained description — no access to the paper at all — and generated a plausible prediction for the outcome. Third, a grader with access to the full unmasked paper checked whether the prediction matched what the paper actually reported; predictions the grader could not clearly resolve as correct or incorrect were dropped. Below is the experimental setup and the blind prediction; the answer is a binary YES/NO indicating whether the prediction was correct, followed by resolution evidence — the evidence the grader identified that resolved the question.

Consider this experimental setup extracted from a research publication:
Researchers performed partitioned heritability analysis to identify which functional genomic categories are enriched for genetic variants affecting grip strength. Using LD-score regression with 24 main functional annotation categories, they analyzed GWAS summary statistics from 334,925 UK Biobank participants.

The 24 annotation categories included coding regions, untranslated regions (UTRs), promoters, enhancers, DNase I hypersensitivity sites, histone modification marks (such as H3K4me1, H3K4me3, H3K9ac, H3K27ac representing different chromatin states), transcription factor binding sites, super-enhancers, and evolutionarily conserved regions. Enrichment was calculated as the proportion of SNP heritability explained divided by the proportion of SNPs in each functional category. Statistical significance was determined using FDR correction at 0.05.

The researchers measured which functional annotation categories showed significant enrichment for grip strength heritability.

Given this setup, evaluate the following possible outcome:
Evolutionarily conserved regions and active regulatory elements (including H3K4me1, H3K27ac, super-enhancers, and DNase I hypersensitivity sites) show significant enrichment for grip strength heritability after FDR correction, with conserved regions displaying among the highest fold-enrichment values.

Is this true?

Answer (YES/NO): NO